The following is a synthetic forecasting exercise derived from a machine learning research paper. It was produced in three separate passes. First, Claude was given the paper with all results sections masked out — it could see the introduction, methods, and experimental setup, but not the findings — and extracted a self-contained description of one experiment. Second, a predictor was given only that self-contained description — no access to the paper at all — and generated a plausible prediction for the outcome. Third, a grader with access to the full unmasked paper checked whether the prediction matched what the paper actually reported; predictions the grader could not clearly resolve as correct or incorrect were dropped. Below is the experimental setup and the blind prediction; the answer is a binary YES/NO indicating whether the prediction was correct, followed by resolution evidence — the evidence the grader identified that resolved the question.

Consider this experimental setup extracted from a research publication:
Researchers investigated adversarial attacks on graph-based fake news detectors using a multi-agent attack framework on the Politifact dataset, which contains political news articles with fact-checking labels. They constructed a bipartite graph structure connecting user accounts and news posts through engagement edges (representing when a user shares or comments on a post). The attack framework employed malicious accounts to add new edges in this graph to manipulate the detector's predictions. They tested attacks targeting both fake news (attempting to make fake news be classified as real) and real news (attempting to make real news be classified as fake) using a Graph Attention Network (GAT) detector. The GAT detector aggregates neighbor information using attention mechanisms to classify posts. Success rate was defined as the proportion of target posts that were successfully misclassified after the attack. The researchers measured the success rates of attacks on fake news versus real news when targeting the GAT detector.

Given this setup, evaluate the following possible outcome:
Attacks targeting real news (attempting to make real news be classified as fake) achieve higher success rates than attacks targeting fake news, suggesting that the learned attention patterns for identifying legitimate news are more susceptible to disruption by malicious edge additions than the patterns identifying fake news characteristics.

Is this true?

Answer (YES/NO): YES